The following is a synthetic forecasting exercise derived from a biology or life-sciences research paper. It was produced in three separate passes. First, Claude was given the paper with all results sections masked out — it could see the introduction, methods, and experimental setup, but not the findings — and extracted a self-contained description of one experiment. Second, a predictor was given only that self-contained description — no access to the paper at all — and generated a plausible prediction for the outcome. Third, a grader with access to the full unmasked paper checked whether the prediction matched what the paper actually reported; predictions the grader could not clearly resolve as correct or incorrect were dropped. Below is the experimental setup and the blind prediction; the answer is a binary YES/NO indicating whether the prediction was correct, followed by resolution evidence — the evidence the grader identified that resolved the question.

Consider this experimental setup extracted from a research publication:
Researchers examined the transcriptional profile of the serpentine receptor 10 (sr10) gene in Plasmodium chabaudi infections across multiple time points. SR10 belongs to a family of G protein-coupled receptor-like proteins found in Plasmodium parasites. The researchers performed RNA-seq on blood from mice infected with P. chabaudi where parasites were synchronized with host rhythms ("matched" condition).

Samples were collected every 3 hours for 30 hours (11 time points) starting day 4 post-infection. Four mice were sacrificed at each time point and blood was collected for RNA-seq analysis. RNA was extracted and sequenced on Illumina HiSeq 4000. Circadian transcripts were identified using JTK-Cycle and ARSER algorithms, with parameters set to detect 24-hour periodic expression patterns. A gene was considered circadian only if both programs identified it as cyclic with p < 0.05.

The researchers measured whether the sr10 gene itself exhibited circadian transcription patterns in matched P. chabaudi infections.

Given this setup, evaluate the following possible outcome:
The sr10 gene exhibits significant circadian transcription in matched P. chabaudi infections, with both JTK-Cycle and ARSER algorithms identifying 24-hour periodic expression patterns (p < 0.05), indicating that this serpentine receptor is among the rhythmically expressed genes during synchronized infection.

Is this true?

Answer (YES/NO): YES